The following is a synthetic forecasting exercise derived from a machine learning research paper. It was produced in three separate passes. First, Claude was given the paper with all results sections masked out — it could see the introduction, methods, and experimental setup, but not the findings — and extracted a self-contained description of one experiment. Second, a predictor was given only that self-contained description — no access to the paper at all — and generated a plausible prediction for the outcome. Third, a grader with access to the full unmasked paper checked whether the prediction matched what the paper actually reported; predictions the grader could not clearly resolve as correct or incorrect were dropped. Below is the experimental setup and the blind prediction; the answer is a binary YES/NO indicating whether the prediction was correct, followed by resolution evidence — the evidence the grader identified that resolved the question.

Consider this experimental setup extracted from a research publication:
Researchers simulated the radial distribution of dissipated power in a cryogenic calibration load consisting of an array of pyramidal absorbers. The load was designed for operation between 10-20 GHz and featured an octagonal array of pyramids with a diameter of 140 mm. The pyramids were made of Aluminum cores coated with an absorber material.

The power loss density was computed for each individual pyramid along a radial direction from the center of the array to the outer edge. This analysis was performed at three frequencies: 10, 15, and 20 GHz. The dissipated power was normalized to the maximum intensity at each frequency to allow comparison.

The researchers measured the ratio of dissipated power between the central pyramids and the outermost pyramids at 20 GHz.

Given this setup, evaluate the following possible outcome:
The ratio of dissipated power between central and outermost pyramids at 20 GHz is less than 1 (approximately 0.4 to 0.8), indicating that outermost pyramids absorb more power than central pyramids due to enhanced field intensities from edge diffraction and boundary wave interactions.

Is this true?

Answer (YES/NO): NO